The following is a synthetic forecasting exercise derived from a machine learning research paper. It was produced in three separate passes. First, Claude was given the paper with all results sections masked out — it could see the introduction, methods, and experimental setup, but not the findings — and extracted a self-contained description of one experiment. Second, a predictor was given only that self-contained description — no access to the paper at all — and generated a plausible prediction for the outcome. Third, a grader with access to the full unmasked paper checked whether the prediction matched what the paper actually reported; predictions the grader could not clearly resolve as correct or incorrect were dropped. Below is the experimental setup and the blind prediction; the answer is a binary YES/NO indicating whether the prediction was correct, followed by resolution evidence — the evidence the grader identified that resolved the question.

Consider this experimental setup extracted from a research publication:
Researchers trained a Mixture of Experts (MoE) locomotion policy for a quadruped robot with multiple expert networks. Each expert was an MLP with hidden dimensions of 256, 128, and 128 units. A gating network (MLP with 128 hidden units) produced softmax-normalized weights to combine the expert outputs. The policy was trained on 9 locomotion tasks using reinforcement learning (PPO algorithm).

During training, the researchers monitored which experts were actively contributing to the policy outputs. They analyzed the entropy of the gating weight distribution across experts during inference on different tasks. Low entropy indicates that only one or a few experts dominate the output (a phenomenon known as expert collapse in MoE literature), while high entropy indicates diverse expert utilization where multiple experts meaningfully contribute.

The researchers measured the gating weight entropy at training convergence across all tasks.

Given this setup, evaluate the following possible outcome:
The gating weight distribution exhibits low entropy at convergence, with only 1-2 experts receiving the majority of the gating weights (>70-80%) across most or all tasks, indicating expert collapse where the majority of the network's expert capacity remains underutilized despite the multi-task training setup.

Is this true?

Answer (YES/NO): NO